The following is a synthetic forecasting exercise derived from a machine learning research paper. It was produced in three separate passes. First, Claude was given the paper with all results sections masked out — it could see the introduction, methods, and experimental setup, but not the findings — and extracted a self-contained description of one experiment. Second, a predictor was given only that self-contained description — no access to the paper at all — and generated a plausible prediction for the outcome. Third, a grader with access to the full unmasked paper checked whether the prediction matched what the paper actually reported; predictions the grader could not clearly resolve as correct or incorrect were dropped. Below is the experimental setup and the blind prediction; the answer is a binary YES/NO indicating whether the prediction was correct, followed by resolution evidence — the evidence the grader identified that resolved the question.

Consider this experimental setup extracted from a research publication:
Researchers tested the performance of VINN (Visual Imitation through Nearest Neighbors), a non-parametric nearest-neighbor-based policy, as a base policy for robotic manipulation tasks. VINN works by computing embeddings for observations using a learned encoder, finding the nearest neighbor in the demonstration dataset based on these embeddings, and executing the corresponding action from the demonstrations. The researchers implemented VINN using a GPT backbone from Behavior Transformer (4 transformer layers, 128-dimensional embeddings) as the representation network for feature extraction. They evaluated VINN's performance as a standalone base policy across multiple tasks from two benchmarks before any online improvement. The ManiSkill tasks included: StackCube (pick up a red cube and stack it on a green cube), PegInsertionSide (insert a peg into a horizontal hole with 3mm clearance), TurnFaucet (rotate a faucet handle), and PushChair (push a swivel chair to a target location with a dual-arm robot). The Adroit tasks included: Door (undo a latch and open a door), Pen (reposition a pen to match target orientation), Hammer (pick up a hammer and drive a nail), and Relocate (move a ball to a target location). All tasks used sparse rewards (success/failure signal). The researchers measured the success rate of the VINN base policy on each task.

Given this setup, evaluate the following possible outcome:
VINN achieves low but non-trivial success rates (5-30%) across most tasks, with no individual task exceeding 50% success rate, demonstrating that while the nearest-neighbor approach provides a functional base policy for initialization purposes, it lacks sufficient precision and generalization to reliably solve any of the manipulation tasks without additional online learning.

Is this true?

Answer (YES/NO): NO